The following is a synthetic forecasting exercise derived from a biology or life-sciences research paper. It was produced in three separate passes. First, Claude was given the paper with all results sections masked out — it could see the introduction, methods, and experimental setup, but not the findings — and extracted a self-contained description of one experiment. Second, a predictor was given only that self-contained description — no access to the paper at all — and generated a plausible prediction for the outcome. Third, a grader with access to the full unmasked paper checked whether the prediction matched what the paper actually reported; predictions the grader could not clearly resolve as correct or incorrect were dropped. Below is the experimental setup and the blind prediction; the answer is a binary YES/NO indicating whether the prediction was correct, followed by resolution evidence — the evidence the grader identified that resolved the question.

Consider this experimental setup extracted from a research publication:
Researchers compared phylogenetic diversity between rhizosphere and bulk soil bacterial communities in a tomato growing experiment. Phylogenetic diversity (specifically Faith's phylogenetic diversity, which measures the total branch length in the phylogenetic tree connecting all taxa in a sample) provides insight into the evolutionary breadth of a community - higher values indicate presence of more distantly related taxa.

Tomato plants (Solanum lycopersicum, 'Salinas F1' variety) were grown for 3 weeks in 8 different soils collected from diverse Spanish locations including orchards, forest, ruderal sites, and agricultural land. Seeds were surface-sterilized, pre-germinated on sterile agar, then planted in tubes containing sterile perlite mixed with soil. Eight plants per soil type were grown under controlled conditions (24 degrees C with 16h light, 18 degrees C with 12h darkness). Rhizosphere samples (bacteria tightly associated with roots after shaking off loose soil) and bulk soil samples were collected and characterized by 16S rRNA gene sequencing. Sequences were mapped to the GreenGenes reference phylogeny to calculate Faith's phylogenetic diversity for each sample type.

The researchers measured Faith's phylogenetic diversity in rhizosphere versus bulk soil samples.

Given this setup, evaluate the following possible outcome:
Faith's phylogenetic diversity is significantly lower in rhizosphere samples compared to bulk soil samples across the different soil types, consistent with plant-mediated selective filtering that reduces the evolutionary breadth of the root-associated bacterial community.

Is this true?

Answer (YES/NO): YES